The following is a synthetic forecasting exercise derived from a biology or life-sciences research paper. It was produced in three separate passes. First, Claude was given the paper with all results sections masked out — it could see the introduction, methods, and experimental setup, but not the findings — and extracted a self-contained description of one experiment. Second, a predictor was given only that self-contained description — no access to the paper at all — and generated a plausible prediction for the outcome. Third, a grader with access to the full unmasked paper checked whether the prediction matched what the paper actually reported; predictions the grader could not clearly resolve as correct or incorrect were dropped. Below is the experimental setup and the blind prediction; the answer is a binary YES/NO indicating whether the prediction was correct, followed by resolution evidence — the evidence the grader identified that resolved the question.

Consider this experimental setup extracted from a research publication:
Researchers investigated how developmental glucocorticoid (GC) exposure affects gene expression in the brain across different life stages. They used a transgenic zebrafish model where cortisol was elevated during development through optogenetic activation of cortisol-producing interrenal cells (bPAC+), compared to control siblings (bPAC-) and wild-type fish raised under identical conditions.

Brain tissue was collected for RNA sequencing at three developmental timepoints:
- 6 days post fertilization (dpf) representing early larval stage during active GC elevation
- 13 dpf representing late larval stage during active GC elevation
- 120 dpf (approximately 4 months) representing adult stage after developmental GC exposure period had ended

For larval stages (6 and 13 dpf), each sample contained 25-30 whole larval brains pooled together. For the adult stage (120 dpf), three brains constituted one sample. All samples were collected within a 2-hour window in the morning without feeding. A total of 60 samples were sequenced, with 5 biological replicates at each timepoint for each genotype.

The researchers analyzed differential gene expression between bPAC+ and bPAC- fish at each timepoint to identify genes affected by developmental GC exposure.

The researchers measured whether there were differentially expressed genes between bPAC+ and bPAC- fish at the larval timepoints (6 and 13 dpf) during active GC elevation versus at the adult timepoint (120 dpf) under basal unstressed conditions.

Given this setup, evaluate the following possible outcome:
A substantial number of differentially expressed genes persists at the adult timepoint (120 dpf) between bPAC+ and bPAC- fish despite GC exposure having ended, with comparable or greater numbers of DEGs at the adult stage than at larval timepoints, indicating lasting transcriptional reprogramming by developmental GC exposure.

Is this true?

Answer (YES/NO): YES